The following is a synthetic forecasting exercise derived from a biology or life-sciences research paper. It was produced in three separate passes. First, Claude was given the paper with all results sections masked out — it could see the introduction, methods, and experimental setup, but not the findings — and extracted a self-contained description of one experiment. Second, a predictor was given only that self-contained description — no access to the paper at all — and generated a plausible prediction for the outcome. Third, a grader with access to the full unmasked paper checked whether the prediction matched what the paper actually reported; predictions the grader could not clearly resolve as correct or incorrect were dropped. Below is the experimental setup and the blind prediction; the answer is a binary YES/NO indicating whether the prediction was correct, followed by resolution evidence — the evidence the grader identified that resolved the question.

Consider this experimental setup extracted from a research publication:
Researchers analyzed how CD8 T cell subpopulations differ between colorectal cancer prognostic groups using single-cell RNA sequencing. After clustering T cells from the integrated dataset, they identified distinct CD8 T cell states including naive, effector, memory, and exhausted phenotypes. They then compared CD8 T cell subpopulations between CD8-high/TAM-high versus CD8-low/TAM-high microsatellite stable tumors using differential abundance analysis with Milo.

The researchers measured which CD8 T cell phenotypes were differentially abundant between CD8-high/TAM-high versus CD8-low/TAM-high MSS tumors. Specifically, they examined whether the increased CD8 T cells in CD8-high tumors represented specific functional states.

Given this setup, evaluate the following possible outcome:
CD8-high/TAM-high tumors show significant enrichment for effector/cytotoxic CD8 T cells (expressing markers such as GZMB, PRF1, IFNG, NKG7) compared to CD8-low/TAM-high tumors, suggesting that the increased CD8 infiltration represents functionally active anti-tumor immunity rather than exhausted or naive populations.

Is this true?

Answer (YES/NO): NO